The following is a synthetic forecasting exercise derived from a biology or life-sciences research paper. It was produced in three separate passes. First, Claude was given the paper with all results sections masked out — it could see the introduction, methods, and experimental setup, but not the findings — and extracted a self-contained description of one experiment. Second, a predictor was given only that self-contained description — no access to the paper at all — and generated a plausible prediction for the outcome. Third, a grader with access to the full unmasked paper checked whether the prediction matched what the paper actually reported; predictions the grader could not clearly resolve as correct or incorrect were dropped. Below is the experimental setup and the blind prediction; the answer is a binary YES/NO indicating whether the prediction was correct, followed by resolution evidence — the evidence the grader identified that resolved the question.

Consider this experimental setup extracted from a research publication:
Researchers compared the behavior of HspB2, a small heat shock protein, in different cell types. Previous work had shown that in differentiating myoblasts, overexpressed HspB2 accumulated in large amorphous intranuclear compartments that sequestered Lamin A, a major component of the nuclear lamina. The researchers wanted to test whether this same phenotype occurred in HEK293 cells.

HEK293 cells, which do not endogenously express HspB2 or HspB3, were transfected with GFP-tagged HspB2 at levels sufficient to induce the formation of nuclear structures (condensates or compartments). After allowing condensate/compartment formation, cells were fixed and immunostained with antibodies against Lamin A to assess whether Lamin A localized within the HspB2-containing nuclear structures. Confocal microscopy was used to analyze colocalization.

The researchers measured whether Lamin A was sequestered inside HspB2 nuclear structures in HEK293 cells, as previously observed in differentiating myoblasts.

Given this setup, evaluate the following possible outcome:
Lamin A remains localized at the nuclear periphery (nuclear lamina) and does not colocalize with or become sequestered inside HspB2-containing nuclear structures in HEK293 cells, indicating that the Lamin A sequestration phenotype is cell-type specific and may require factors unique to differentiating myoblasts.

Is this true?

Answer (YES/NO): YES